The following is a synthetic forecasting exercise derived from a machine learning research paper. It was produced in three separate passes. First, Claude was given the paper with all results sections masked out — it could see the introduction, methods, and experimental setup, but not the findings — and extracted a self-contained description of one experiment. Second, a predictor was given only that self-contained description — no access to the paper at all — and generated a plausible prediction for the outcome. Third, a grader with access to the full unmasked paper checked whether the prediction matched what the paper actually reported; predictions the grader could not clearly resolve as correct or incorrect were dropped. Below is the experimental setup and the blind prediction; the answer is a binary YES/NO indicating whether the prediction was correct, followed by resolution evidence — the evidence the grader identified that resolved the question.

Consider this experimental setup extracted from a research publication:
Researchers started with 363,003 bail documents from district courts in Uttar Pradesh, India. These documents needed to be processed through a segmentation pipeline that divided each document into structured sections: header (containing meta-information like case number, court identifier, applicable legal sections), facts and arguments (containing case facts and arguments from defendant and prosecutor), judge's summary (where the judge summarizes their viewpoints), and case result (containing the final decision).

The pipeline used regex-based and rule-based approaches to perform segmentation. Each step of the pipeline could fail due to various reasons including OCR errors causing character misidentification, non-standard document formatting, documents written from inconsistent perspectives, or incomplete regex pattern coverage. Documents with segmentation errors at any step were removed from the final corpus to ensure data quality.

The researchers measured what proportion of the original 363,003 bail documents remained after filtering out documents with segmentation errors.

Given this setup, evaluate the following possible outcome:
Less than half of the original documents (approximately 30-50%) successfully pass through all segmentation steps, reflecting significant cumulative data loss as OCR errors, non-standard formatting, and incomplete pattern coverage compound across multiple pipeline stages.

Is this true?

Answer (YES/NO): YES